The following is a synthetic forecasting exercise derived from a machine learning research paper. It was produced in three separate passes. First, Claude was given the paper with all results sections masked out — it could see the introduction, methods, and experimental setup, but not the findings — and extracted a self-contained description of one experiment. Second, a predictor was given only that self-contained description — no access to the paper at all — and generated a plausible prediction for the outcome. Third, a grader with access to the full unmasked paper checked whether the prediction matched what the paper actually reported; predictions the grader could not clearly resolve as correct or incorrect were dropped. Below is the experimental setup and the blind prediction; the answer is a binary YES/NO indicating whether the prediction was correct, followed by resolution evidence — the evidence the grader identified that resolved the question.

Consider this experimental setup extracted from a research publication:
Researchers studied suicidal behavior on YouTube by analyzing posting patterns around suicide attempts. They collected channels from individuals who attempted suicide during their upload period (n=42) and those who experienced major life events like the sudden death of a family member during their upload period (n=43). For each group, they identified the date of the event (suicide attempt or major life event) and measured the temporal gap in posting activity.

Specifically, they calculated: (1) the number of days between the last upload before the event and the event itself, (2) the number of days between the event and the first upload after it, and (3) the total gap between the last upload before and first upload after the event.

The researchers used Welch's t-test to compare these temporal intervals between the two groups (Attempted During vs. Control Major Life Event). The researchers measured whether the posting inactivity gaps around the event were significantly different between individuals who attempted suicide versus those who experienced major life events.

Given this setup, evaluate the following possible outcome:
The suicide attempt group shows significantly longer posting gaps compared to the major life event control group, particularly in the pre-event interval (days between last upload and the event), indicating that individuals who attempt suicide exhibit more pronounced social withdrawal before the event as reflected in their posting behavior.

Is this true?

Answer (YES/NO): NO